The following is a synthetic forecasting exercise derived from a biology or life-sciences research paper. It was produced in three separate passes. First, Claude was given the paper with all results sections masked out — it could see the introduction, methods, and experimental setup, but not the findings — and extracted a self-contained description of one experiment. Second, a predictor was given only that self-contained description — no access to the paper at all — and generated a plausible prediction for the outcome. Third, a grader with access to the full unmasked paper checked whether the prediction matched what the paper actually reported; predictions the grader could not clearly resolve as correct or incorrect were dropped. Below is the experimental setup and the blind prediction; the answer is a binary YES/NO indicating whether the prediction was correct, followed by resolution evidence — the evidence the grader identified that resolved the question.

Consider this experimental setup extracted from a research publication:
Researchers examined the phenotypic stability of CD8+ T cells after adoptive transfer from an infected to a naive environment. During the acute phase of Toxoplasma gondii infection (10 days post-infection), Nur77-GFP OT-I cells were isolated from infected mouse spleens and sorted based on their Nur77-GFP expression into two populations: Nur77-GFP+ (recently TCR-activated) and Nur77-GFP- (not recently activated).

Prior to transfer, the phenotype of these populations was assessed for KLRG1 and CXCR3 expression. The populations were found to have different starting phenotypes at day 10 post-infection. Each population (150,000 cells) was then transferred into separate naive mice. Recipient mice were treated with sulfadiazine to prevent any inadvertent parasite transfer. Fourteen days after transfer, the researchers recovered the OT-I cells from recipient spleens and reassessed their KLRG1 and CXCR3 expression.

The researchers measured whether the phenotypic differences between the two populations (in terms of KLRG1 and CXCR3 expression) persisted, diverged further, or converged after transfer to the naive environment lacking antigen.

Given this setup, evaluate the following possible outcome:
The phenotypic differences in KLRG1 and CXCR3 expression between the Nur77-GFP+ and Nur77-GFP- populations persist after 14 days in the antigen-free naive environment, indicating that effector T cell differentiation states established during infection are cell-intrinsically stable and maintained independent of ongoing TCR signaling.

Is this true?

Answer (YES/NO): NO